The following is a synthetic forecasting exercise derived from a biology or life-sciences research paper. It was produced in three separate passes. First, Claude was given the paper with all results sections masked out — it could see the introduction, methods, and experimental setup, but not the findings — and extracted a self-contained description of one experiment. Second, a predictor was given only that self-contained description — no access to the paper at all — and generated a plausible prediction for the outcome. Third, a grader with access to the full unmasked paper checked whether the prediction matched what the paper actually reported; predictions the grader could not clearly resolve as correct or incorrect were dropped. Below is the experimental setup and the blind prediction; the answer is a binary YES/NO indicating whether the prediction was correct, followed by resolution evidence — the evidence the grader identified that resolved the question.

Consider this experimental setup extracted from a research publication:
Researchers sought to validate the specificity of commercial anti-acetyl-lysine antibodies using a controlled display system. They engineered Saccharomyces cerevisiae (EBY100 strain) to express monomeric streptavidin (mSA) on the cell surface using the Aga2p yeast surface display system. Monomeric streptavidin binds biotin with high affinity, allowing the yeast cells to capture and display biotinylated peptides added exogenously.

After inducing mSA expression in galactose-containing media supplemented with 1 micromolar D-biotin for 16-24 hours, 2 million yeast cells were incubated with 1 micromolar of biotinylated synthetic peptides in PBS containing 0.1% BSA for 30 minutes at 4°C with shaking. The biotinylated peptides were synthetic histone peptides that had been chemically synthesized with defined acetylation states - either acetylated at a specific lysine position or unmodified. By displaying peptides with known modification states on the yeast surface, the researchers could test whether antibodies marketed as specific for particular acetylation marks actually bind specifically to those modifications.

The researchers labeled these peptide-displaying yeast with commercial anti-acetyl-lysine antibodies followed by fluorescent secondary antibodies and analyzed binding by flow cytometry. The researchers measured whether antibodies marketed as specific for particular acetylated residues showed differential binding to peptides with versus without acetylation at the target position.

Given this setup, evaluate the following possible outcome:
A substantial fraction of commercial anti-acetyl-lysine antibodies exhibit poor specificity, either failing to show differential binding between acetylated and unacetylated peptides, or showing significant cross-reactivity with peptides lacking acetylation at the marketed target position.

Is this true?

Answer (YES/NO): YES